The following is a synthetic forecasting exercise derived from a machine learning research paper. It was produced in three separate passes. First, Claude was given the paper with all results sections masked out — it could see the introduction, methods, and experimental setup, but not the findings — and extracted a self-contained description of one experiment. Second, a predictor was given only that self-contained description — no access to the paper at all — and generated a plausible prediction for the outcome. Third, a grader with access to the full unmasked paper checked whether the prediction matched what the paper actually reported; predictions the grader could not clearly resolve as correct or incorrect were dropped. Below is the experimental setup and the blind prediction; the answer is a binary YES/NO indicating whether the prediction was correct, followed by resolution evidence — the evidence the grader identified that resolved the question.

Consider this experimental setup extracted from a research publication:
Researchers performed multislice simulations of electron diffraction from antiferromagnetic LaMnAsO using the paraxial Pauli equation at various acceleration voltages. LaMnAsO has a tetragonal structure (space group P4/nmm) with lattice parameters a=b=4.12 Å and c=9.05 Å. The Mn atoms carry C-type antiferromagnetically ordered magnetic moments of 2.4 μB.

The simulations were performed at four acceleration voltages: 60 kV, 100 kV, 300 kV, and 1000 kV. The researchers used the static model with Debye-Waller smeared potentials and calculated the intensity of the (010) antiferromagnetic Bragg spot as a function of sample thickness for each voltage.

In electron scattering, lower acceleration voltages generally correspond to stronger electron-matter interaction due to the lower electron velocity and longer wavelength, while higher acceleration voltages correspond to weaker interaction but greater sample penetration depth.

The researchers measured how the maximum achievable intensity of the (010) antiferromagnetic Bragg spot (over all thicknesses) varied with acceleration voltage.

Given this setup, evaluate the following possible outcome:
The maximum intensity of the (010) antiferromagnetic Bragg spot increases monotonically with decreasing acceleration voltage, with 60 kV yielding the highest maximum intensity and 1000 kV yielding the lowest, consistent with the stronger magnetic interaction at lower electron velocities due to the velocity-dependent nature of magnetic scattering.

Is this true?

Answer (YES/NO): NO